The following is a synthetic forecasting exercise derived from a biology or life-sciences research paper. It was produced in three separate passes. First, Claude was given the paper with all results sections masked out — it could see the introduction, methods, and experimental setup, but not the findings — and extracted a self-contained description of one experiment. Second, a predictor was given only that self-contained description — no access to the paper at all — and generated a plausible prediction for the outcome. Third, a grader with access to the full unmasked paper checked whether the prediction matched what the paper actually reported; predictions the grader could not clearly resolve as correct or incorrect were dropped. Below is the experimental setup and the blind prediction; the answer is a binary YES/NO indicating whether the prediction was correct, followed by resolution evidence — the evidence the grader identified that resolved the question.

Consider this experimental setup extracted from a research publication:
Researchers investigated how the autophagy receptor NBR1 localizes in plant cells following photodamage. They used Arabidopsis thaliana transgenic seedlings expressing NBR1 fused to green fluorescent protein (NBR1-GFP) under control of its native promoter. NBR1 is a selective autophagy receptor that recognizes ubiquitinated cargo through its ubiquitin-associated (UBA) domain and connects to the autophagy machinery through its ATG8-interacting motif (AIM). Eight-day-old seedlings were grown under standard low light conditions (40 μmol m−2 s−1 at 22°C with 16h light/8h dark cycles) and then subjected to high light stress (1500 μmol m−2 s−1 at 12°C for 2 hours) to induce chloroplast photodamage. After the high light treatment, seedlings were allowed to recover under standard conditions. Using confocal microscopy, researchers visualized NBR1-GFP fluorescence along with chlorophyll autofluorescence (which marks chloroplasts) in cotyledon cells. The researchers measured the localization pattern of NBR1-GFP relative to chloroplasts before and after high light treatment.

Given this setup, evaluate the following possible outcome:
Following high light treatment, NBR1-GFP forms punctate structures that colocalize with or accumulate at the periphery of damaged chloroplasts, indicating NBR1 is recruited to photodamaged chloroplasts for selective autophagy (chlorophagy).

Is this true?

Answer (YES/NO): YES